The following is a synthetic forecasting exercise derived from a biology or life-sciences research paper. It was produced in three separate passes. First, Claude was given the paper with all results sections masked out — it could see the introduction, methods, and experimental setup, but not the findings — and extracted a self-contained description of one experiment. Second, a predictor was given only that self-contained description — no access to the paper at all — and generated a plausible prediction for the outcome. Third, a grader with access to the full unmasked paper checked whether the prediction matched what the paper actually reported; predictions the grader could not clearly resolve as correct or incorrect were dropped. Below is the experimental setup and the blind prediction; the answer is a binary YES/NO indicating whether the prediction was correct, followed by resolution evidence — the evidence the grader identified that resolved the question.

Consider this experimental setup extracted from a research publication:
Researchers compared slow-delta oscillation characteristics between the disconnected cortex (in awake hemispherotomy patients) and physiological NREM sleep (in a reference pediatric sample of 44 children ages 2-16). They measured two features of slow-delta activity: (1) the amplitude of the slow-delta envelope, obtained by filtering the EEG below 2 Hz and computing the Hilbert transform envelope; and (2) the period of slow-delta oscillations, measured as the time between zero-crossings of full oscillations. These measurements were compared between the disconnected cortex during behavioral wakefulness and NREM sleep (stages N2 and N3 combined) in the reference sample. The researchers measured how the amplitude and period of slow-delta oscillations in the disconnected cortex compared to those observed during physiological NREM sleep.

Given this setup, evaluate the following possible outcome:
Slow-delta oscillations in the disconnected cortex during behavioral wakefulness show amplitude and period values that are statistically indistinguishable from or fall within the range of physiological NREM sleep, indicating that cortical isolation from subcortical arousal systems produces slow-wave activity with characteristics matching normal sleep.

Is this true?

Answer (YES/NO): NO